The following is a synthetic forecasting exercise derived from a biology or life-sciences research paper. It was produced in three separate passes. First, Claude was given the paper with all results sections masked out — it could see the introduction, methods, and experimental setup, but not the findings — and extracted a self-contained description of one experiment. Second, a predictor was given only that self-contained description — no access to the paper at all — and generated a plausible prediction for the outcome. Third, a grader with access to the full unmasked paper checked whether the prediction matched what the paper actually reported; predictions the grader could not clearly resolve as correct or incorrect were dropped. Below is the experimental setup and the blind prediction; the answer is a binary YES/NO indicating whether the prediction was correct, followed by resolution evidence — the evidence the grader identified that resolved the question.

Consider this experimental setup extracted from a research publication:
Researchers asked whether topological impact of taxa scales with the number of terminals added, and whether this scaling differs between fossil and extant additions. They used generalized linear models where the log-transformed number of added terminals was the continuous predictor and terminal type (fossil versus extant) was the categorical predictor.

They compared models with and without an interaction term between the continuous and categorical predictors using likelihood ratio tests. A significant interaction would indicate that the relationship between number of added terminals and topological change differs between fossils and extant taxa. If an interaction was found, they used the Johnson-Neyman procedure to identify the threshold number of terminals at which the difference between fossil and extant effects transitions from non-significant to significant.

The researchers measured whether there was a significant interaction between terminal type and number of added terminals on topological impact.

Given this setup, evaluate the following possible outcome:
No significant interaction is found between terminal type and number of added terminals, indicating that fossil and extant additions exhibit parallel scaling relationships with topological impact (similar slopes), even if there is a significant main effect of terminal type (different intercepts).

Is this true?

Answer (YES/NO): NO